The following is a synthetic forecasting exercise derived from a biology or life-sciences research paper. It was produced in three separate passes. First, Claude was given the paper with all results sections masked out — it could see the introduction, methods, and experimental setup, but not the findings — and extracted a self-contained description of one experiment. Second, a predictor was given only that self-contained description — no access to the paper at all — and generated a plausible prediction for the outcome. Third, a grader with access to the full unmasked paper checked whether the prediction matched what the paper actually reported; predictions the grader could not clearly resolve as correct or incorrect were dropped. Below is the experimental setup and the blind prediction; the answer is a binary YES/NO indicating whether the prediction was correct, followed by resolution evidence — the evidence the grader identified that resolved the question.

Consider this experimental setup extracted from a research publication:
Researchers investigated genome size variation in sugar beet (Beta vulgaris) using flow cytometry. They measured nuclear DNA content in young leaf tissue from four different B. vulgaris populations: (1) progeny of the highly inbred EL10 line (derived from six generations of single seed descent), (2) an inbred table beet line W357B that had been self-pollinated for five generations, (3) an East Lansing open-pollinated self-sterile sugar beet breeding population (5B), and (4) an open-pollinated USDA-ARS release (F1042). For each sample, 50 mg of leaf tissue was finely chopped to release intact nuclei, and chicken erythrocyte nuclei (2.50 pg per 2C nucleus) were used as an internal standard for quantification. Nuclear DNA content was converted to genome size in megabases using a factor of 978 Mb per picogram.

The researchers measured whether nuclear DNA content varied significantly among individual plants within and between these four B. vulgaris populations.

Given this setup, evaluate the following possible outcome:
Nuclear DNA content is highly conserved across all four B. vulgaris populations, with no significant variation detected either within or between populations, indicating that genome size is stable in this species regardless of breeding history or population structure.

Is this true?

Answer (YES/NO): NO